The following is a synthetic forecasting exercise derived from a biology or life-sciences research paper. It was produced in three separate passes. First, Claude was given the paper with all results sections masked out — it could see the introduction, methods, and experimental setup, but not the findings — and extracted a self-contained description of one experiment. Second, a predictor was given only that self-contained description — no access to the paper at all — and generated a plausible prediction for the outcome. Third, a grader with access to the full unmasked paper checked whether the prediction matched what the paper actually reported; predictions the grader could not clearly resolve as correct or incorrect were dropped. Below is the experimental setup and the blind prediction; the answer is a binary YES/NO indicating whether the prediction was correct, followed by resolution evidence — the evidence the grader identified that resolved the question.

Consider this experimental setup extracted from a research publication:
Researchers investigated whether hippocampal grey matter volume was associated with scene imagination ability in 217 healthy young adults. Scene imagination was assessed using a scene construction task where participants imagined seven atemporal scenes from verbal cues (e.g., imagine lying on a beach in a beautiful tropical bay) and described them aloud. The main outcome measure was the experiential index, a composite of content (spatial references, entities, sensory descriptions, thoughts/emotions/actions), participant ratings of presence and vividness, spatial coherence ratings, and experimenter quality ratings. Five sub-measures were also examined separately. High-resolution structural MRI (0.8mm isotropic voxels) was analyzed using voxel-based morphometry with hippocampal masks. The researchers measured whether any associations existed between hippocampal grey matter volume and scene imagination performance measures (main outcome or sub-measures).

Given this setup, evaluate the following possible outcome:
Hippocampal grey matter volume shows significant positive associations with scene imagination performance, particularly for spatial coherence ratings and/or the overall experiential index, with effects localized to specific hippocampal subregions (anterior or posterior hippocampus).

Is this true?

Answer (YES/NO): NO